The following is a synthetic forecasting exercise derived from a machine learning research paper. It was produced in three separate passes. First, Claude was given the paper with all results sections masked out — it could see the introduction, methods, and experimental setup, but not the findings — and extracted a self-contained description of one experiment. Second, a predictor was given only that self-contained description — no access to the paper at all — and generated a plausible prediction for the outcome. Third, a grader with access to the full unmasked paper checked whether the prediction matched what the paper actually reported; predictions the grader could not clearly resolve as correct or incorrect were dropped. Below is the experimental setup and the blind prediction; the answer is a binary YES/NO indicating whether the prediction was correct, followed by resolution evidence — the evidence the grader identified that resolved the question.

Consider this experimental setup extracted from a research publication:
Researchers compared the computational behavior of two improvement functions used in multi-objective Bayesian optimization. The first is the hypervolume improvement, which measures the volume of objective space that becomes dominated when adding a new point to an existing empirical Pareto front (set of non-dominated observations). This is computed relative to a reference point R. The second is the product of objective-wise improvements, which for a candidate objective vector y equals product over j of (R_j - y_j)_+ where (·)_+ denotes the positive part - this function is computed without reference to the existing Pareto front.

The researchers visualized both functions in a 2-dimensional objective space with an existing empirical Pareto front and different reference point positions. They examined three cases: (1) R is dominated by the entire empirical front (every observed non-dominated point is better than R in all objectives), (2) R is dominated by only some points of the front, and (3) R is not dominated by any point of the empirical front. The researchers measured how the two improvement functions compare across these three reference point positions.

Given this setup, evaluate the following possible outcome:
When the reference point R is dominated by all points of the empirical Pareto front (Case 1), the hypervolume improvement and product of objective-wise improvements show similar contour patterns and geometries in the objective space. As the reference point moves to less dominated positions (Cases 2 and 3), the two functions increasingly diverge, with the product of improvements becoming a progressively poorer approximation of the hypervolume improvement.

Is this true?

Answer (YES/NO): NO